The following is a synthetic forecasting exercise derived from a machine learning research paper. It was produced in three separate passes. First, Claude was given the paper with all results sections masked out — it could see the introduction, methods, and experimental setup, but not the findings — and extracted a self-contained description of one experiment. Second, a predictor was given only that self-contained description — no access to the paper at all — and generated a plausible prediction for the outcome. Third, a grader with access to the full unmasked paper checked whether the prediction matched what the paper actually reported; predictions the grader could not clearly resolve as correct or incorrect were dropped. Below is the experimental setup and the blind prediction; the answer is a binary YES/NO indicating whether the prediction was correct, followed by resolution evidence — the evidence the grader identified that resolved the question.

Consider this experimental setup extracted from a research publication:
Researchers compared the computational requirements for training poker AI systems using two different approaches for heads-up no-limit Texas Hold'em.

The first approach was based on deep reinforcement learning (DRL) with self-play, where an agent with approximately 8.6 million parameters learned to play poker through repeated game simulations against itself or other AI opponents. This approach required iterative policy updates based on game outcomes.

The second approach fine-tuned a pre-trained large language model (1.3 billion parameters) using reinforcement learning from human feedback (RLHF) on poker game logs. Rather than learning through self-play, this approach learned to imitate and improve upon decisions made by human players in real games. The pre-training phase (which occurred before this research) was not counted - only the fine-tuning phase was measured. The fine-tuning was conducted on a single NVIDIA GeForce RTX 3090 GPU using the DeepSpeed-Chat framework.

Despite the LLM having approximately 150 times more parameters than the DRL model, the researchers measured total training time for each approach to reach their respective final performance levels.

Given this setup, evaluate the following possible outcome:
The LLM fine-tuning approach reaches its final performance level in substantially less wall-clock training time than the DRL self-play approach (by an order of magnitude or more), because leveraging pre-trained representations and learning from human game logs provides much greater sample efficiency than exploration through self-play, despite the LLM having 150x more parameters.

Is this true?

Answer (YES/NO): YES